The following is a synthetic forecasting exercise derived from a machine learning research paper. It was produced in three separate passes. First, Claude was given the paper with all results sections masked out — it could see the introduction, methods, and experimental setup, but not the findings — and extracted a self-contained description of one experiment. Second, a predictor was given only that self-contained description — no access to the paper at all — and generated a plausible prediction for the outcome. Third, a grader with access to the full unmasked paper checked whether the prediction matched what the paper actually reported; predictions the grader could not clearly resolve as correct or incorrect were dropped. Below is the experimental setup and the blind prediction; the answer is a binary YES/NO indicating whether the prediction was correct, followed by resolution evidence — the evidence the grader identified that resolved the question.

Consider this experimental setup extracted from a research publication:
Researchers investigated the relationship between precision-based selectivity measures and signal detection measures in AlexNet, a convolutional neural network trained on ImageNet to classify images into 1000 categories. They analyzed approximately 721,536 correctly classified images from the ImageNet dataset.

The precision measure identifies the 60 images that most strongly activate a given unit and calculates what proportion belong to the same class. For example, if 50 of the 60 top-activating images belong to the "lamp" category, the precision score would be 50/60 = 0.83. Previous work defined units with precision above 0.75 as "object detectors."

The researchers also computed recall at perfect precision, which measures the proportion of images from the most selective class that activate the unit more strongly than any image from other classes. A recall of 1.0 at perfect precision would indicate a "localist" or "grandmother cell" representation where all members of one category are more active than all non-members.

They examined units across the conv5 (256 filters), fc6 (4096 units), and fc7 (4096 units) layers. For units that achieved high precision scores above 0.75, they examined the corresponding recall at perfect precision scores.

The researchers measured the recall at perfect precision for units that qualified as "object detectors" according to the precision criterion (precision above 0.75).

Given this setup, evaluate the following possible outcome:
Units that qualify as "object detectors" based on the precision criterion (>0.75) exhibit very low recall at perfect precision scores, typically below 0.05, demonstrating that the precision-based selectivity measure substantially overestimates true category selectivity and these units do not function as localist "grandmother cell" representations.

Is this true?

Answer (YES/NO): YES